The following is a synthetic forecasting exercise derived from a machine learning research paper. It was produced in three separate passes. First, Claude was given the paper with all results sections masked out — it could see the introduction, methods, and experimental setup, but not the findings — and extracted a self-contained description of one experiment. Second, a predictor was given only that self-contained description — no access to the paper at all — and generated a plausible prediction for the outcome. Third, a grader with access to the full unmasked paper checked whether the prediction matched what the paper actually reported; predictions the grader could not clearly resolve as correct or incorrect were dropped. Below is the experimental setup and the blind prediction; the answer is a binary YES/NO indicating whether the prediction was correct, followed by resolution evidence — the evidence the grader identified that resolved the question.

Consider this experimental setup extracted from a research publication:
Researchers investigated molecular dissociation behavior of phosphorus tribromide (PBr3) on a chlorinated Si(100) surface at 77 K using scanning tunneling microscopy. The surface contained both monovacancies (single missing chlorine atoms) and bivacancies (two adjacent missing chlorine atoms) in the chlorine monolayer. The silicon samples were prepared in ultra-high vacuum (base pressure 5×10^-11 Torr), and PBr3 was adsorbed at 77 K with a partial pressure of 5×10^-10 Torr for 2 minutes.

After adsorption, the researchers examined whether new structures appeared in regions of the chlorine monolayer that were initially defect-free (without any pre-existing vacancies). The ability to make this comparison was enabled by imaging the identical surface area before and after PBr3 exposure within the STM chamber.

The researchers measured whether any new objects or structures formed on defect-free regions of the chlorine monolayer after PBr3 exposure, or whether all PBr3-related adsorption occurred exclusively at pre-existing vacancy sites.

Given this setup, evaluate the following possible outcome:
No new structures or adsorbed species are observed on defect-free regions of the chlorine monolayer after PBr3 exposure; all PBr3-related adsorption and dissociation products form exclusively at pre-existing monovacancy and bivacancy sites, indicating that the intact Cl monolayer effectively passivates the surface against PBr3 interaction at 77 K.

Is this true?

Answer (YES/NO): NO